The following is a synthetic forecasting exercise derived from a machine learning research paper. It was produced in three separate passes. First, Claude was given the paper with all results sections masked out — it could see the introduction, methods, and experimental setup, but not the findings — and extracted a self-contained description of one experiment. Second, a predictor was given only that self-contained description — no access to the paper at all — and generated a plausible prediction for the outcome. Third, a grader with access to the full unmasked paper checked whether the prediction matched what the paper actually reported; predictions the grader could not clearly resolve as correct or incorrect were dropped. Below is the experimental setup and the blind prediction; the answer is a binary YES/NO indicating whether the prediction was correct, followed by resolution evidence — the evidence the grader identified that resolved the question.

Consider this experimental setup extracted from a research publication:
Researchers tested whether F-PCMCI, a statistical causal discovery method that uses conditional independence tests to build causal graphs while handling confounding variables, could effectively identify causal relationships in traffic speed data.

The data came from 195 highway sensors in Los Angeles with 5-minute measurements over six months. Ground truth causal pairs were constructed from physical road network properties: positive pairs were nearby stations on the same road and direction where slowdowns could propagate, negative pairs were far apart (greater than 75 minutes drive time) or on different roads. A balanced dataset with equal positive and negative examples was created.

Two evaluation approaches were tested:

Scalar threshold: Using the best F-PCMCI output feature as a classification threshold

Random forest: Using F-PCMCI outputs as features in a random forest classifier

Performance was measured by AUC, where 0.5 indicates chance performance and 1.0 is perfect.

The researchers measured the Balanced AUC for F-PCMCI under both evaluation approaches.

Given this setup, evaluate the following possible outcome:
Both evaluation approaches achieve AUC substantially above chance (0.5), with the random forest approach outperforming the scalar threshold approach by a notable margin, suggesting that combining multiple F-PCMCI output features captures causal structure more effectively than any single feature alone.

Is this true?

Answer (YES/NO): NO